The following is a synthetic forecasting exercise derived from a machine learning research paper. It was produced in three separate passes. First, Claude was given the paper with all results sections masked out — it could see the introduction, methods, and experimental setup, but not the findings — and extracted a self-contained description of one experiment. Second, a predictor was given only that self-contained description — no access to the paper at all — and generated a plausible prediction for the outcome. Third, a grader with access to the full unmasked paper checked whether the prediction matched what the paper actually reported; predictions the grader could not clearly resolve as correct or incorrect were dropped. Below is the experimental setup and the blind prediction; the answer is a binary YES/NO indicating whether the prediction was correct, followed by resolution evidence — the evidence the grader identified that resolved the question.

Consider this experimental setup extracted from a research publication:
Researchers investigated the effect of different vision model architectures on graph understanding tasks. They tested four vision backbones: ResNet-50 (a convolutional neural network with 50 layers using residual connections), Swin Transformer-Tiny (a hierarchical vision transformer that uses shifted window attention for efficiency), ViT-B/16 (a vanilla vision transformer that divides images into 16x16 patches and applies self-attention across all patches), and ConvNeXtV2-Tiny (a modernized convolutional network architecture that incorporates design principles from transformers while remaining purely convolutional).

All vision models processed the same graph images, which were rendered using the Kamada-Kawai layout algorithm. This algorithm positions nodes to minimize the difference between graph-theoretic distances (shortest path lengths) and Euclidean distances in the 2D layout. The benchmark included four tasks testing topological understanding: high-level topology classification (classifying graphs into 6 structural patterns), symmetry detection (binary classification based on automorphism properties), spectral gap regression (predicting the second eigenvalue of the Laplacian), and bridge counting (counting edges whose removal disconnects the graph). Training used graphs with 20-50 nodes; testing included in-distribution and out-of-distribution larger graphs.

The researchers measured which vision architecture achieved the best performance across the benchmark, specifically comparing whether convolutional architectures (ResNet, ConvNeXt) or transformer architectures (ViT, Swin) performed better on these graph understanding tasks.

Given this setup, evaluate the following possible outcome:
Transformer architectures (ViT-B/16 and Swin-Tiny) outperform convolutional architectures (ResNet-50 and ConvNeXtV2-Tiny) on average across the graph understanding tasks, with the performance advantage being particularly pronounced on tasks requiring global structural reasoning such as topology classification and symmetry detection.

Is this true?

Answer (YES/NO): NO